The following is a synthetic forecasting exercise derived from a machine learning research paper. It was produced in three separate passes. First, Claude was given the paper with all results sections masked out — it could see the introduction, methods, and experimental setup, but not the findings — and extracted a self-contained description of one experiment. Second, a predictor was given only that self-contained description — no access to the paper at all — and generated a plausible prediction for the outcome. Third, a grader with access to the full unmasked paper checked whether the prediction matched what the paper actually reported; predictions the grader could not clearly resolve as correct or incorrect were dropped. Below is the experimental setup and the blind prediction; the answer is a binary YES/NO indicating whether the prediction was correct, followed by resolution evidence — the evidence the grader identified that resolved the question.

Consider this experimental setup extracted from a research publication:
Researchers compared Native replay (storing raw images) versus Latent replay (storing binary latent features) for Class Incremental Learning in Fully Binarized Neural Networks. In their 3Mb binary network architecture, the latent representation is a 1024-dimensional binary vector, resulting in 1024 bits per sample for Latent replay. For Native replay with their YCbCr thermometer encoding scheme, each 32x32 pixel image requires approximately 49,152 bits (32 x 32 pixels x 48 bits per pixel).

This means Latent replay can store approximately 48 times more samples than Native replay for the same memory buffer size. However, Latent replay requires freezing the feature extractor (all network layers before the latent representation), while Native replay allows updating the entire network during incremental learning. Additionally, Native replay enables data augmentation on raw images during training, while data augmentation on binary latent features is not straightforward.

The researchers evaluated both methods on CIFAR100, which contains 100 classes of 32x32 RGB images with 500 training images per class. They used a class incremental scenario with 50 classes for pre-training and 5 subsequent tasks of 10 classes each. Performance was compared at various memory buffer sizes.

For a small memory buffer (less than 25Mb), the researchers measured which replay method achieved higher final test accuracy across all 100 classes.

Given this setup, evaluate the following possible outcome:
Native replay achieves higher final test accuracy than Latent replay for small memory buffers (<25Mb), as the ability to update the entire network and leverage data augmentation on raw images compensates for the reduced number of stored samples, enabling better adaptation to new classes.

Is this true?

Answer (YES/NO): NO